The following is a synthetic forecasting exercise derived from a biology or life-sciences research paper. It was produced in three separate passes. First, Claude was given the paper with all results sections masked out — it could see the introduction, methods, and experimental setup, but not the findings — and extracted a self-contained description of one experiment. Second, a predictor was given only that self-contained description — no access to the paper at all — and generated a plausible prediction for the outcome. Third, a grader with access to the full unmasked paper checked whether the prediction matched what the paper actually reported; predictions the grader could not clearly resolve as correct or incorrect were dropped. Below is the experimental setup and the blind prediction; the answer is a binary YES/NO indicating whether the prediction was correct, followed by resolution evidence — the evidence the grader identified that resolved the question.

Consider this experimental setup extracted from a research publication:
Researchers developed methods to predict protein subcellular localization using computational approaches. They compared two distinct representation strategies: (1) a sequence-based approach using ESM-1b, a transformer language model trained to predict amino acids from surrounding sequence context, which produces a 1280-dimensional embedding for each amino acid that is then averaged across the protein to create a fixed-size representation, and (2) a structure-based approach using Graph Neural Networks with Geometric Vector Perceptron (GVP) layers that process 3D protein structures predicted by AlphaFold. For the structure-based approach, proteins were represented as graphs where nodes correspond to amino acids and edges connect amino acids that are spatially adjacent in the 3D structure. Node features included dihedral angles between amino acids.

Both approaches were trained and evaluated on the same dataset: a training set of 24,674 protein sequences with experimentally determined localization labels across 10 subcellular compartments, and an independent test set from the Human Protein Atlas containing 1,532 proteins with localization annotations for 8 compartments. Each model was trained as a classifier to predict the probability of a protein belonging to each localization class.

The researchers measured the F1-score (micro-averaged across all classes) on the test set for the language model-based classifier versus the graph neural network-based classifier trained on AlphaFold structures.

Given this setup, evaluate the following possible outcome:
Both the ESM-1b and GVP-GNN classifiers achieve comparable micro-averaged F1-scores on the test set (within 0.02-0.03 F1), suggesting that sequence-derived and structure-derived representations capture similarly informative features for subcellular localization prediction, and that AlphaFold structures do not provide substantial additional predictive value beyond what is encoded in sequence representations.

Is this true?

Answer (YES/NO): NO